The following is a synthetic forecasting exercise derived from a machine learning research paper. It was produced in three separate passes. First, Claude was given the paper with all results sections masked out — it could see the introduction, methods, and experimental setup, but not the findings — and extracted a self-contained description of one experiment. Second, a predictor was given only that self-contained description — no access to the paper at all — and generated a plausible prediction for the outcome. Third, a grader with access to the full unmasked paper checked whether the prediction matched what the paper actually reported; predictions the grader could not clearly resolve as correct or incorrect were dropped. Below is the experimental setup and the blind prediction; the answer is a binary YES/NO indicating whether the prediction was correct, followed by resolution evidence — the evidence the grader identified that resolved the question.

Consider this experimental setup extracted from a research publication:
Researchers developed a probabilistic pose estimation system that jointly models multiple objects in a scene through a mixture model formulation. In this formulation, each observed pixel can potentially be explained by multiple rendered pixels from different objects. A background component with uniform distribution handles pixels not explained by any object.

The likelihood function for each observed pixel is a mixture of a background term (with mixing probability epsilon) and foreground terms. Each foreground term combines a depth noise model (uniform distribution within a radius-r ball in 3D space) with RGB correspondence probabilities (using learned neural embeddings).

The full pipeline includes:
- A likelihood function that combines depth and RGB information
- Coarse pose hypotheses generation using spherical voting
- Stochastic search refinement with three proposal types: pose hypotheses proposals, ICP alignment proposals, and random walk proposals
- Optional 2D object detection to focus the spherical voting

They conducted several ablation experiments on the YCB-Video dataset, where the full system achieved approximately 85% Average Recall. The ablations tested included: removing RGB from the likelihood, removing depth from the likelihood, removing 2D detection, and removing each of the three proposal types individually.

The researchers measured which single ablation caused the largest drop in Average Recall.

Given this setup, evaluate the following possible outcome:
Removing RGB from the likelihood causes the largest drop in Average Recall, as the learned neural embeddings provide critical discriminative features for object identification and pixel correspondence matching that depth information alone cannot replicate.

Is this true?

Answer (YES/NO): NO